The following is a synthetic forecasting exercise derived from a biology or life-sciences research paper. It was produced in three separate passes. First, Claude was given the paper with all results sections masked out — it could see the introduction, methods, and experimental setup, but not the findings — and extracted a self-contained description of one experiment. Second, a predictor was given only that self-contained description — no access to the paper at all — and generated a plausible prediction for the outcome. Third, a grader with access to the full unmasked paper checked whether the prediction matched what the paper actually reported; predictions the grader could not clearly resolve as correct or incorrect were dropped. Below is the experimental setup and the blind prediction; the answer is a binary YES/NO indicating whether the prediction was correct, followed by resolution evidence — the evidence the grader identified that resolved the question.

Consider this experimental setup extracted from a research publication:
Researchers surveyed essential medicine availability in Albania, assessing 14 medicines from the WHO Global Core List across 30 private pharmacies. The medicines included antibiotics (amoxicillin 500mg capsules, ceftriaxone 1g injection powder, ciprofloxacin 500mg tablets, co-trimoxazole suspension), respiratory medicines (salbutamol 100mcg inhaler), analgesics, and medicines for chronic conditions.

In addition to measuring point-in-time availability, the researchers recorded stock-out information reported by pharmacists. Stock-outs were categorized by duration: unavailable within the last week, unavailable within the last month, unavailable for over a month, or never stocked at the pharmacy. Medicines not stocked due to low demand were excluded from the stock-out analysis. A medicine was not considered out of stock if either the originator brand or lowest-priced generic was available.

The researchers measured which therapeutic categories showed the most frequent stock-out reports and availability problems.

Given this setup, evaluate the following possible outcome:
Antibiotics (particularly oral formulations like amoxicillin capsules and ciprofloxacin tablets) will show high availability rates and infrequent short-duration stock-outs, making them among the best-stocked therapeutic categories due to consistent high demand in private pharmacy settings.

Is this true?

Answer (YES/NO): NO